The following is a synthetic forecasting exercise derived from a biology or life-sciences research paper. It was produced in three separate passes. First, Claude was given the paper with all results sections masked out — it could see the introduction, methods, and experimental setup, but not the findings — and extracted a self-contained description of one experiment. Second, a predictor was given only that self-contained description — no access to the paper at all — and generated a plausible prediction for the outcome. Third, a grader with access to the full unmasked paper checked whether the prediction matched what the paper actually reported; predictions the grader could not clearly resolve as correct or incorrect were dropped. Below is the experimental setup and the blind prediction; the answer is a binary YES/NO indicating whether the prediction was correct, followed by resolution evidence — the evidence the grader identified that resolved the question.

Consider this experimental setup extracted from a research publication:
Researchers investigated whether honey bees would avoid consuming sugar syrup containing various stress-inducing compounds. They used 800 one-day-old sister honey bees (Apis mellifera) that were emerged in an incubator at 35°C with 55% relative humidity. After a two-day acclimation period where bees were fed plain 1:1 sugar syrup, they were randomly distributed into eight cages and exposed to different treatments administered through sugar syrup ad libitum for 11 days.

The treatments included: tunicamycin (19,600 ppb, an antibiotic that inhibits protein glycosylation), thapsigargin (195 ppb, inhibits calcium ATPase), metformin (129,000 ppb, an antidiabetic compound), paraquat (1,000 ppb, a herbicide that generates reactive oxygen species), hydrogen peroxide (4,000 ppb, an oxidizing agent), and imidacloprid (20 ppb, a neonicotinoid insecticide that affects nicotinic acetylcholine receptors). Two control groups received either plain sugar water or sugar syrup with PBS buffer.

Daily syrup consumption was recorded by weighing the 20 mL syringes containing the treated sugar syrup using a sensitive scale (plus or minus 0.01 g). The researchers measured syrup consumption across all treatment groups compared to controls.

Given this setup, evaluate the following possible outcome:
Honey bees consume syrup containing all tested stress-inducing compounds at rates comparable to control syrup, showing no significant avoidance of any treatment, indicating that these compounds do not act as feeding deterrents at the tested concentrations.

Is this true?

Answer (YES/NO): NO